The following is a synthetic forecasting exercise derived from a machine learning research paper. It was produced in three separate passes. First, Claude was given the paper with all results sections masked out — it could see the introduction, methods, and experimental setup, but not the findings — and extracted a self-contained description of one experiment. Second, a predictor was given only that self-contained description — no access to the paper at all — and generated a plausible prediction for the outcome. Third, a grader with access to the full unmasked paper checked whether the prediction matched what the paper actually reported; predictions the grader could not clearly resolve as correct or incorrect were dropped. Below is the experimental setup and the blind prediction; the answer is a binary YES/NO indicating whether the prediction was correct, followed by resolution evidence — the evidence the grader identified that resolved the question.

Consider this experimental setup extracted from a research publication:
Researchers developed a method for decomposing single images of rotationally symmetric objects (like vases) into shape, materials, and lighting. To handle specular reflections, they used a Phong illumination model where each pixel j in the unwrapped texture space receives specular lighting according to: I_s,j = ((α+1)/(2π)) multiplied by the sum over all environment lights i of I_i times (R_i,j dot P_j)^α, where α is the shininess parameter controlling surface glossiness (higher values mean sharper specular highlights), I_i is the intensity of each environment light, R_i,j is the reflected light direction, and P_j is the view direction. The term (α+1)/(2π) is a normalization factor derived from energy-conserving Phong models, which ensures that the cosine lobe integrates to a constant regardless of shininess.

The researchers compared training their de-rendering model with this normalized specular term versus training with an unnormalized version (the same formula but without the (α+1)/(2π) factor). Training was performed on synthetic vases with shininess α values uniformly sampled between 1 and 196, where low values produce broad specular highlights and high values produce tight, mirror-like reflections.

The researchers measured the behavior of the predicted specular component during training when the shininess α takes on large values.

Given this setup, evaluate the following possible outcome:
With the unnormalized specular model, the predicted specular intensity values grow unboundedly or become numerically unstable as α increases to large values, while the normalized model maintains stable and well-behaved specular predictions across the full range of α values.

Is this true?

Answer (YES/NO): NO